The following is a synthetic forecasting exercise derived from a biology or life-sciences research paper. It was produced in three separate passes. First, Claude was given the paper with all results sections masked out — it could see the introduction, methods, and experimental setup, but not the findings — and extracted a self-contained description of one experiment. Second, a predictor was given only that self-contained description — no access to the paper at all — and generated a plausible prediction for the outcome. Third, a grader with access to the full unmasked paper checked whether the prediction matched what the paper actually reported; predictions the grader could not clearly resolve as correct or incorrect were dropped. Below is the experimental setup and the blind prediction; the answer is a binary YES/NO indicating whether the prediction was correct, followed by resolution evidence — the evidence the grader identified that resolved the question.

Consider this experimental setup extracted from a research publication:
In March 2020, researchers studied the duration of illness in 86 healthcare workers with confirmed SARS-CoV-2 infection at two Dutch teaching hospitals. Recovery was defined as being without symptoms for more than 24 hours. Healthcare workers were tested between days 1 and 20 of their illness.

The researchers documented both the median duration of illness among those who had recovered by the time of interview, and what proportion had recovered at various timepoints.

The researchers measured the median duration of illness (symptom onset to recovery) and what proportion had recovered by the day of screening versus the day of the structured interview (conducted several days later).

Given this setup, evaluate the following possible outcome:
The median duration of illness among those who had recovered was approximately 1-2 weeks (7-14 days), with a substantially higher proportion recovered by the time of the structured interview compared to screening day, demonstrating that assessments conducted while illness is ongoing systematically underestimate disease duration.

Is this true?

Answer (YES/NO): YES